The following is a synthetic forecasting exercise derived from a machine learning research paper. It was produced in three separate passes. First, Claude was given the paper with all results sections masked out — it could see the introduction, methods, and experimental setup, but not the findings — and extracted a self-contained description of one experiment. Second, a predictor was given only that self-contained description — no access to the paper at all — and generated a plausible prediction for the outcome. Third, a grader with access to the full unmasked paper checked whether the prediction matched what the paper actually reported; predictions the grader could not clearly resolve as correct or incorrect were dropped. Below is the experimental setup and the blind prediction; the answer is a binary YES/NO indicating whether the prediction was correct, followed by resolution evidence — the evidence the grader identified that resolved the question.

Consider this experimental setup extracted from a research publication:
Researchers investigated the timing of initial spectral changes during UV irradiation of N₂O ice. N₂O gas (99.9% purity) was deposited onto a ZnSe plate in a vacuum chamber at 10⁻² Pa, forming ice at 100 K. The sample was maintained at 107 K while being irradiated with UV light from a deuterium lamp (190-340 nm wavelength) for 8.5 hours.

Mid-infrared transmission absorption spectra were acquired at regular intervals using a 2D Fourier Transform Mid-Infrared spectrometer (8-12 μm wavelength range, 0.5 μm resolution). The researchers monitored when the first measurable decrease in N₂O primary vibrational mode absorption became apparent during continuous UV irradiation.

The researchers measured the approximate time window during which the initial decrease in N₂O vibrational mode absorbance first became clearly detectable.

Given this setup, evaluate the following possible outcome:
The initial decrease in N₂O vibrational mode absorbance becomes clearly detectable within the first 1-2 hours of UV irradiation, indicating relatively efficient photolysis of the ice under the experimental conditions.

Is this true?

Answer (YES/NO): YES